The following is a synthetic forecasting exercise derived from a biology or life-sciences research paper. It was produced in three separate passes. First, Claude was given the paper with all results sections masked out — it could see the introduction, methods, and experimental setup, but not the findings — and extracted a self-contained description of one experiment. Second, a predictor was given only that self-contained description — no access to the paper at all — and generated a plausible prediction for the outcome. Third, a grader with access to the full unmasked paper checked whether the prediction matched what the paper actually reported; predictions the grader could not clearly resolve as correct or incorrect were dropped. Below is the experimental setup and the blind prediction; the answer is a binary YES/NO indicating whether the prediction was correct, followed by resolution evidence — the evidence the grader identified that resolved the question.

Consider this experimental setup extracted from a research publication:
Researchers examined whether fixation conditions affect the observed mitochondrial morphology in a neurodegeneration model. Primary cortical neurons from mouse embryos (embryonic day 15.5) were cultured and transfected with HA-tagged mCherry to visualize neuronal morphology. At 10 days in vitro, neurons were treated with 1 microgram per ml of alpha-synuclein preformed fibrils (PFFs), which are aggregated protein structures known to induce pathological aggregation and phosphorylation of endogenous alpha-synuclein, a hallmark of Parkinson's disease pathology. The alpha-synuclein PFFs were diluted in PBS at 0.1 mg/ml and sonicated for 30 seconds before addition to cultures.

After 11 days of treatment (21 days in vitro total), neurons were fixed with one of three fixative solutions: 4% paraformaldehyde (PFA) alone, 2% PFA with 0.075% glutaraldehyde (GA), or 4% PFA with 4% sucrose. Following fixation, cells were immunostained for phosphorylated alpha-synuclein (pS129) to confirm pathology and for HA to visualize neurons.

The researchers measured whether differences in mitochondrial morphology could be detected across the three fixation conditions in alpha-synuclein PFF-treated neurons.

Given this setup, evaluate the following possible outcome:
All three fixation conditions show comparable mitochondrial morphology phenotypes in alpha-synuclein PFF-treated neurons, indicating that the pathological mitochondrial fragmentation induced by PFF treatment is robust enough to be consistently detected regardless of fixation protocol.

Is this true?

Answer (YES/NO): NO